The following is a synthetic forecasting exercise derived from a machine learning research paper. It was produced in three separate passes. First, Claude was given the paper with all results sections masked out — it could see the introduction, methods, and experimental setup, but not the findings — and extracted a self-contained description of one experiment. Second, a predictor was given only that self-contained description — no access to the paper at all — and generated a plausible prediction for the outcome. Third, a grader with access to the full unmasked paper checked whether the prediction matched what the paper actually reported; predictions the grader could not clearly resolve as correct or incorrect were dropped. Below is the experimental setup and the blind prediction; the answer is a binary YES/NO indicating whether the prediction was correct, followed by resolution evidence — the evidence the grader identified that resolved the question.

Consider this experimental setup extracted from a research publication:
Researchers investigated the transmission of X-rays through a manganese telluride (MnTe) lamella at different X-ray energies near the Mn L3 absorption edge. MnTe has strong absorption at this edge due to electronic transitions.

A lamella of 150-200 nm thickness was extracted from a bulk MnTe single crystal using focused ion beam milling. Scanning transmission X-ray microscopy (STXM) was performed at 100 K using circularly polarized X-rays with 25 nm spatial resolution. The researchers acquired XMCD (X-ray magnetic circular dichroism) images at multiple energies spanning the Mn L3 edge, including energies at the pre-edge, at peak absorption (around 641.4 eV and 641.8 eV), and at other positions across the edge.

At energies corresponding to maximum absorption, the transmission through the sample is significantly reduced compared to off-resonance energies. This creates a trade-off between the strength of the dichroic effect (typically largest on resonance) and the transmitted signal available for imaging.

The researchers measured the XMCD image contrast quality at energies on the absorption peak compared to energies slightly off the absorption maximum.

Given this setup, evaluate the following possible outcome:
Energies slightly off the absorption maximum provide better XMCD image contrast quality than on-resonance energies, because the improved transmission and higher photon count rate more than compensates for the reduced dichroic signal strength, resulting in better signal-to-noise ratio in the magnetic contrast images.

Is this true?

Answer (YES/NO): YES